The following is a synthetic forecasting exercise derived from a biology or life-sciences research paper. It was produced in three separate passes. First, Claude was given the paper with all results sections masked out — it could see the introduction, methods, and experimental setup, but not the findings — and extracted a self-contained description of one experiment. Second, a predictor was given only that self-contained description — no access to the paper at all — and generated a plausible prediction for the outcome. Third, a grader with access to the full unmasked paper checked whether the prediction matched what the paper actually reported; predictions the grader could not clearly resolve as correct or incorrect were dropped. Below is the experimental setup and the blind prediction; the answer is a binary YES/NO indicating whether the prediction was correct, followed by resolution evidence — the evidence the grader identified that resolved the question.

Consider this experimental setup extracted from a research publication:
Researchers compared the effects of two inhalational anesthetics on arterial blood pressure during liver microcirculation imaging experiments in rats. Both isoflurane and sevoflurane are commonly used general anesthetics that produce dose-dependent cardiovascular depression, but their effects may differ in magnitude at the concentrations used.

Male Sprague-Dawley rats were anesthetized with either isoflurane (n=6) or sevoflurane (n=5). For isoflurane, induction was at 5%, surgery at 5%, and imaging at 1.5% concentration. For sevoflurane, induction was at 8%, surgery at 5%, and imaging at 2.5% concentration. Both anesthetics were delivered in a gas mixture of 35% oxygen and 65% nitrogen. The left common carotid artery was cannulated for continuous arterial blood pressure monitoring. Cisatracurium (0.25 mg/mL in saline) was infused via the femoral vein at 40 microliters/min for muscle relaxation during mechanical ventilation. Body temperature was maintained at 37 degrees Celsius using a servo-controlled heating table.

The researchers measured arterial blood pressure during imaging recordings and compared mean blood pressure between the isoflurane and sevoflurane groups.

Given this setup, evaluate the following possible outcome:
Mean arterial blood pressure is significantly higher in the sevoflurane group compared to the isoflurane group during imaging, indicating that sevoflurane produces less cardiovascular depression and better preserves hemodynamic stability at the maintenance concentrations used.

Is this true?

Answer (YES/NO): YES